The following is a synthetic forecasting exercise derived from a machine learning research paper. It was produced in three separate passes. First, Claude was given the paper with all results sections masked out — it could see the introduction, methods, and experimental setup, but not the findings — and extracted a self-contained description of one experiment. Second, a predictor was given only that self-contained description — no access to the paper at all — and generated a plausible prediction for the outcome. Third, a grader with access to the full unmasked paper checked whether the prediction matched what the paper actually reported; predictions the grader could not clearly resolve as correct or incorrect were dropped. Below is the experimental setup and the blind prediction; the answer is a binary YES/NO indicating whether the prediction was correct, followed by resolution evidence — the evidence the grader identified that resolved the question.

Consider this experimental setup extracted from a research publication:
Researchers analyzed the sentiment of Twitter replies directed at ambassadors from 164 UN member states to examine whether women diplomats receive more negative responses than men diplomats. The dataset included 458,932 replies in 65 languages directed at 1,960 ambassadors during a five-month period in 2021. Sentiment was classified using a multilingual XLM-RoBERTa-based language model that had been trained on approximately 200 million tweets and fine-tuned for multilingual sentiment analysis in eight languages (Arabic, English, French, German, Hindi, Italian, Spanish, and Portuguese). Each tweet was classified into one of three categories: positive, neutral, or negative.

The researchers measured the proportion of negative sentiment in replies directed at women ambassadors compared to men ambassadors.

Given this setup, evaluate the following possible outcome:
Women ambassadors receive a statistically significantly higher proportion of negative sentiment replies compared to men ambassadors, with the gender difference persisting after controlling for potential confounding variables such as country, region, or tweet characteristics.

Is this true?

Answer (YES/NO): NO